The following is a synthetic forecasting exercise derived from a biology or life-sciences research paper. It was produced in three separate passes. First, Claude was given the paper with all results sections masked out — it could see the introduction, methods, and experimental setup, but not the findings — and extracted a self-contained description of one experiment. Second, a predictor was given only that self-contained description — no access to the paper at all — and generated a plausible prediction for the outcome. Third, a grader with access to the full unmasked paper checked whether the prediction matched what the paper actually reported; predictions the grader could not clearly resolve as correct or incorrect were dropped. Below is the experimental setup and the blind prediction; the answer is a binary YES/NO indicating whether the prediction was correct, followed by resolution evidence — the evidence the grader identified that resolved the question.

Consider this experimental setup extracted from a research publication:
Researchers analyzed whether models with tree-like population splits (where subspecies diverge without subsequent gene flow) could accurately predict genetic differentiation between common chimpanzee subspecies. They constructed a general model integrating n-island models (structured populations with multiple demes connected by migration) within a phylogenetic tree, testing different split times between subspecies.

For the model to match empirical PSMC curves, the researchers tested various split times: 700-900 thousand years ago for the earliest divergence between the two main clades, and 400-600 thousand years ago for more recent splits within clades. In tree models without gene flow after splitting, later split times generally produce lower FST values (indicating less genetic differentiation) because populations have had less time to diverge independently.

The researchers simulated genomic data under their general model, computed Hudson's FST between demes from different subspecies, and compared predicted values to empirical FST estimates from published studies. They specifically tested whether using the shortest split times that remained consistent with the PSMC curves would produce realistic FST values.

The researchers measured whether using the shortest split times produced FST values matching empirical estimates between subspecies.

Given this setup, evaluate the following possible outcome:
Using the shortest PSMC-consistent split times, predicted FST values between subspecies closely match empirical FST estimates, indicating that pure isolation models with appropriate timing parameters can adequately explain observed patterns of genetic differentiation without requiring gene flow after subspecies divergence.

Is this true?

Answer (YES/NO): NO